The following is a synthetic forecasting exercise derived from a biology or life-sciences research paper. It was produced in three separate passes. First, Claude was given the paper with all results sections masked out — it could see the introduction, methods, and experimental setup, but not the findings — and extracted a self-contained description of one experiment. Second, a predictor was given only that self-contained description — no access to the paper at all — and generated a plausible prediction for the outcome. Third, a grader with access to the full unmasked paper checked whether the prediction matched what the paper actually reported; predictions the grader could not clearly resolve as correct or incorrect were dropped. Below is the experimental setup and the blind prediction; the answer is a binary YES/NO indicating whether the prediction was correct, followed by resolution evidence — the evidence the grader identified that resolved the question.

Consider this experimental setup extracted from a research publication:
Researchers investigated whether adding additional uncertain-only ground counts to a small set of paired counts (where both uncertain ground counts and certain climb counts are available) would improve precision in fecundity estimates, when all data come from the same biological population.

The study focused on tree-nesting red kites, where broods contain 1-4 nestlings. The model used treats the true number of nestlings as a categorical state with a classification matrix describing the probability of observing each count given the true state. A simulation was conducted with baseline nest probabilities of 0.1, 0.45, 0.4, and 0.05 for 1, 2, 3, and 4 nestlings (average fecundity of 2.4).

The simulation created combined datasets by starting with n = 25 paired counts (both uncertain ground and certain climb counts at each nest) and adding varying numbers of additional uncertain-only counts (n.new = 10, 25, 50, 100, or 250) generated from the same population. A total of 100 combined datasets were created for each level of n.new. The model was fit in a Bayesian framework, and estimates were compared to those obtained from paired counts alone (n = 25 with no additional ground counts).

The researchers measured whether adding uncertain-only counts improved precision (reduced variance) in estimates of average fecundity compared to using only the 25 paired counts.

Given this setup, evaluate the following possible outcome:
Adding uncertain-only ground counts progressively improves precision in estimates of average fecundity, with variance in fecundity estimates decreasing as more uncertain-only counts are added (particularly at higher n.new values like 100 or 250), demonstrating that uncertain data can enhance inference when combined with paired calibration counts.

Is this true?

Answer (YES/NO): NO